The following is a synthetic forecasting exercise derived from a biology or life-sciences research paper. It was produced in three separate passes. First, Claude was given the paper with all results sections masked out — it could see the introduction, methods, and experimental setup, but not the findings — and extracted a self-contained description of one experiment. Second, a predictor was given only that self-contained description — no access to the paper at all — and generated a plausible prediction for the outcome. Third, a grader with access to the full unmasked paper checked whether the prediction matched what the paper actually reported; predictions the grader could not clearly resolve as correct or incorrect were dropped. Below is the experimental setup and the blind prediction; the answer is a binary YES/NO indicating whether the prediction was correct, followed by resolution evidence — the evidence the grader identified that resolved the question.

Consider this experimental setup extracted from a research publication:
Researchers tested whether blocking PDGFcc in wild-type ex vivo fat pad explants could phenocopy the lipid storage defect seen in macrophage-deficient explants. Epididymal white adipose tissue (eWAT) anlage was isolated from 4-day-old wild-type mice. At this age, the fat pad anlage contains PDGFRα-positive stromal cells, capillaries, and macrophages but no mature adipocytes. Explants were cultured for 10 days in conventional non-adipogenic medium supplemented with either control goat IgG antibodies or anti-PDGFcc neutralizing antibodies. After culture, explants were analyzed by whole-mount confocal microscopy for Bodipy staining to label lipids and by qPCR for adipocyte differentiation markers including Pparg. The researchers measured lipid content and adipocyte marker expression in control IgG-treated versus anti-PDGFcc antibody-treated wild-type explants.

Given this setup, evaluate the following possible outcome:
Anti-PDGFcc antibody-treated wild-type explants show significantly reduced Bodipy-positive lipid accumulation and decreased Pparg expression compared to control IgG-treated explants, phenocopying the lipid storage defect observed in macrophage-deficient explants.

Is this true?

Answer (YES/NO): NO